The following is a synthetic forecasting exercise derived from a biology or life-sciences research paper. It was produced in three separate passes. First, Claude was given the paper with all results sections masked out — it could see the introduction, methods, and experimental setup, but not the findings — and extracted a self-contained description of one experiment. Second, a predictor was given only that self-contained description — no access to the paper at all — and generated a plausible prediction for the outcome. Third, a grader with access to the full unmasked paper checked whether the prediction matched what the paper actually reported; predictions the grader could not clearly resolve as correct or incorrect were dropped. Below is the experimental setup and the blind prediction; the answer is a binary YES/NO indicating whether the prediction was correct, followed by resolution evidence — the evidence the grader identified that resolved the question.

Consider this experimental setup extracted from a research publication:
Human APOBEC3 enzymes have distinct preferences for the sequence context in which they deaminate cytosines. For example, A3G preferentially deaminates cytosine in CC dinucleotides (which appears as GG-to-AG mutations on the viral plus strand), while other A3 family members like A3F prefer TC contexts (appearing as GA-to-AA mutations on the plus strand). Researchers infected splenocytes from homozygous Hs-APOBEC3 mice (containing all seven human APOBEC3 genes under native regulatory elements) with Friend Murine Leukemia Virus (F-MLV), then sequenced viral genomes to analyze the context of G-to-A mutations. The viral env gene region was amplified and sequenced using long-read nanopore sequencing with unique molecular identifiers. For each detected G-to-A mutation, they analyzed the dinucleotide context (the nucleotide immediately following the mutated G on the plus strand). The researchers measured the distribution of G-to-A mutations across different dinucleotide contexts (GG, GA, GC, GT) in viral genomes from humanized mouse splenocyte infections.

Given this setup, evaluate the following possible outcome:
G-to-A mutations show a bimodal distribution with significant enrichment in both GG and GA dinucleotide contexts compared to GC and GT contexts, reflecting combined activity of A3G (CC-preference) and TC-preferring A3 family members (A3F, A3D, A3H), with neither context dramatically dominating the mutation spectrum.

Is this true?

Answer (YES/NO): NO